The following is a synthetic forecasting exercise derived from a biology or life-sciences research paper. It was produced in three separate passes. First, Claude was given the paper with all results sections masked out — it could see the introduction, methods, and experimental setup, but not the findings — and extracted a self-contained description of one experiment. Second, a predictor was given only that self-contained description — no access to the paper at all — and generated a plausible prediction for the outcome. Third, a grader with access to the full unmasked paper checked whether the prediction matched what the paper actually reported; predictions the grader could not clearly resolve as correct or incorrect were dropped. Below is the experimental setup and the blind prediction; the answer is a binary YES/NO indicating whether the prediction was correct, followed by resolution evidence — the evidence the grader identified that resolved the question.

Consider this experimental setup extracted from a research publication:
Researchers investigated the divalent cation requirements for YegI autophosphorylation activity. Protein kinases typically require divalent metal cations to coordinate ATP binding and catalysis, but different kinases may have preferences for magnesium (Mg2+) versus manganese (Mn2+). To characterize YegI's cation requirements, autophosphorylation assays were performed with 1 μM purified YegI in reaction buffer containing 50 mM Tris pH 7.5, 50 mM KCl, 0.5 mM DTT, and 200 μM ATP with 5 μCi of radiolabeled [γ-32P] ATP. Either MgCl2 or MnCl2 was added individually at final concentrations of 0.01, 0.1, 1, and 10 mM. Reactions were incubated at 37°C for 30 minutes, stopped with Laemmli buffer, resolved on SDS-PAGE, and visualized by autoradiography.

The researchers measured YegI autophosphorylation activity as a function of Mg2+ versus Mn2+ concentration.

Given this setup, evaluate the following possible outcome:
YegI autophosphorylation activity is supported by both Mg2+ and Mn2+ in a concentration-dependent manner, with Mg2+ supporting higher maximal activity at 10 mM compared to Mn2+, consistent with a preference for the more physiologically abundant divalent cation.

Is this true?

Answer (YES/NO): NO